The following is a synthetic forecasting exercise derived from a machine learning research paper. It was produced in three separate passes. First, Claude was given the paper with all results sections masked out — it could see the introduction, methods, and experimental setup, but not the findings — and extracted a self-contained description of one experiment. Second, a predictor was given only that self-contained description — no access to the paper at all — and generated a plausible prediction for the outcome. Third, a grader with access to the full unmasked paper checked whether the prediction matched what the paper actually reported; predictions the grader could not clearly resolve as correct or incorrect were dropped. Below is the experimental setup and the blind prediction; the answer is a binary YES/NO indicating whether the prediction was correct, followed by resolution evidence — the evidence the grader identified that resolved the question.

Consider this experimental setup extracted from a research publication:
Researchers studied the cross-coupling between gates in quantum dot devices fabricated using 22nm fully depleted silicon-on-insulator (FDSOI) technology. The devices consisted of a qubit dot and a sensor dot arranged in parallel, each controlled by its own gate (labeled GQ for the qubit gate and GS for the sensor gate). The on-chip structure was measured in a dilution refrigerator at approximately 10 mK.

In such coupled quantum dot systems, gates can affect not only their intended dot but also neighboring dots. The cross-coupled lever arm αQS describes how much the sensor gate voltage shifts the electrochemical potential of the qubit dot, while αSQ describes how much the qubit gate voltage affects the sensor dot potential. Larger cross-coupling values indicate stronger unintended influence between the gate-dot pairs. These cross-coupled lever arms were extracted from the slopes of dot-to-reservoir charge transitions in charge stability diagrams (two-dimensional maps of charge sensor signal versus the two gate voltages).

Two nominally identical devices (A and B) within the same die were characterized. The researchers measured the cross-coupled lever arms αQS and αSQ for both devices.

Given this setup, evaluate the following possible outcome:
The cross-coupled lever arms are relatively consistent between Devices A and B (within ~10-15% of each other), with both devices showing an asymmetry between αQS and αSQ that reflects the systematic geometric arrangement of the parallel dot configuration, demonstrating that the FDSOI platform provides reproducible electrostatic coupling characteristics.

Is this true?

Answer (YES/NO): NO